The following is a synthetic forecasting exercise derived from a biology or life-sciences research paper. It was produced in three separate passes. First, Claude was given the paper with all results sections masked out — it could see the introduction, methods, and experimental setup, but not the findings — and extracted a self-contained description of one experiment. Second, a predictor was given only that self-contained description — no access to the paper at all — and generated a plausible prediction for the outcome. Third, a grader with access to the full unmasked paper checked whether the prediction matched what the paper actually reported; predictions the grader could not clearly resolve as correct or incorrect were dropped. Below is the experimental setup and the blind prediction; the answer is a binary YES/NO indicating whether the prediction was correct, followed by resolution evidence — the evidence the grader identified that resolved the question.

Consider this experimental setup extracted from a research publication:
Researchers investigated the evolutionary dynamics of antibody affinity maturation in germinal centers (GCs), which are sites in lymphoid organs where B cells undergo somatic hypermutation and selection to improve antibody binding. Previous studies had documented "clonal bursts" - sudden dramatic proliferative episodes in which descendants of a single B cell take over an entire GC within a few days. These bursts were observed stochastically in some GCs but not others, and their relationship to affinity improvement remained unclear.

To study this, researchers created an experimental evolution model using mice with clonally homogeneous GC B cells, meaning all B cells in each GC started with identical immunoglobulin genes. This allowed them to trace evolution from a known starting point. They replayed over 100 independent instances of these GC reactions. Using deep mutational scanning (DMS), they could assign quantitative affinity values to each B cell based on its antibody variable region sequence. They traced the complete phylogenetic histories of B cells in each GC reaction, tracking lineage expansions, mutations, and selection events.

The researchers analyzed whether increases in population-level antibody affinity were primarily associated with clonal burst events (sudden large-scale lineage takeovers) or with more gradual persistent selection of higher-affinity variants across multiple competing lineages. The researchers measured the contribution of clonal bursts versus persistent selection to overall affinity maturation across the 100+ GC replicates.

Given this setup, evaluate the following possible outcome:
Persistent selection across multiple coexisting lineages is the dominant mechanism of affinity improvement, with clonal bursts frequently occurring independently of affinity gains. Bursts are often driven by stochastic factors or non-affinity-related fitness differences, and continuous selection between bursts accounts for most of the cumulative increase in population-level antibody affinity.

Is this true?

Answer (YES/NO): YES